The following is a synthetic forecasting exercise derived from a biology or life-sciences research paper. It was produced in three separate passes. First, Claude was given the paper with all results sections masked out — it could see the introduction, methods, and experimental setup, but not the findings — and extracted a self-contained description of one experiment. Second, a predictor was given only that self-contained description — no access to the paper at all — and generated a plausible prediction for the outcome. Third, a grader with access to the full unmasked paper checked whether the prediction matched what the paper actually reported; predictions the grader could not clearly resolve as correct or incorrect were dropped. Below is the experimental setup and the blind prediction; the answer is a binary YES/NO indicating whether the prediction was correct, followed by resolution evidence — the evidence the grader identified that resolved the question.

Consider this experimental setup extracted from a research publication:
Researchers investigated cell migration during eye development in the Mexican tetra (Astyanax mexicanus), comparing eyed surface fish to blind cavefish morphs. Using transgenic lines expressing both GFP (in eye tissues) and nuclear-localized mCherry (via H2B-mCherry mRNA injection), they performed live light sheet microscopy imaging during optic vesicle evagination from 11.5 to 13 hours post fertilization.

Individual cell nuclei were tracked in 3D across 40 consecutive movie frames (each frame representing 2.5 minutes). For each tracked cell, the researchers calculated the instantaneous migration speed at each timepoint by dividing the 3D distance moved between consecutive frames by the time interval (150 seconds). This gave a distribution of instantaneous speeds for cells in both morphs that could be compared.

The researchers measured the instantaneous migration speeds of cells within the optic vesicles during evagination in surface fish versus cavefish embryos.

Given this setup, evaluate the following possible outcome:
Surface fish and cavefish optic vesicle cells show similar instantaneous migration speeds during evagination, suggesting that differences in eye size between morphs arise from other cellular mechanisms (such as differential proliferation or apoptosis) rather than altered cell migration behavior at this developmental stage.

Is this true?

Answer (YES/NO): NO